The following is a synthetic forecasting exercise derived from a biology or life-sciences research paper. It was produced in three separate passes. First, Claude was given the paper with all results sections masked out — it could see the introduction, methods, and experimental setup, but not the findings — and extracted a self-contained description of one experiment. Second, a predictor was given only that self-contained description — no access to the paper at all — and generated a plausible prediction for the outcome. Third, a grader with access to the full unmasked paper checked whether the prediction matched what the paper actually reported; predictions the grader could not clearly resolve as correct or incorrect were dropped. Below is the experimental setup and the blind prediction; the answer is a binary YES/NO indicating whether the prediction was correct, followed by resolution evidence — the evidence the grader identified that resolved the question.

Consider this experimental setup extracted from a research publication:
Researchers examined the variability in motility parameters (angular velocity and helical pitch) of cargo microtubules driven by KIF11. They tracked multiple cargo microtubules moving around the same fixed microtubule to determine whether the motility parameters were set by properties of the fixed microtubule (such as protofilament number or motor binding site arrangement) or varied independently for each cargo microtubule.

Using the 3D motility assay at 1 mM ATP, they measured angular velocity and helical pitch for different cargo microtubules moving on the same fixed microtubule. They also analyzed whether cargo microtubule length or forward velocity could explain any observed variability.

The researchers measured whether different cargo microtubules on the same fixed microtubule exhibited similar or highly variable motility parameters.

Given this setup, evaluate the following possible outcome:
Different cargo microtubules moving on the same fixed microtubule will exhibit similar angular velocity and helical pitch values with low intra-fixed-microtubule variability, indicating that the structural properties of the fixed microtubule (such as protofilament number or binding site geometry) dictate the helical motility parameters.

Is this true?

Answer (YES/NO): NO